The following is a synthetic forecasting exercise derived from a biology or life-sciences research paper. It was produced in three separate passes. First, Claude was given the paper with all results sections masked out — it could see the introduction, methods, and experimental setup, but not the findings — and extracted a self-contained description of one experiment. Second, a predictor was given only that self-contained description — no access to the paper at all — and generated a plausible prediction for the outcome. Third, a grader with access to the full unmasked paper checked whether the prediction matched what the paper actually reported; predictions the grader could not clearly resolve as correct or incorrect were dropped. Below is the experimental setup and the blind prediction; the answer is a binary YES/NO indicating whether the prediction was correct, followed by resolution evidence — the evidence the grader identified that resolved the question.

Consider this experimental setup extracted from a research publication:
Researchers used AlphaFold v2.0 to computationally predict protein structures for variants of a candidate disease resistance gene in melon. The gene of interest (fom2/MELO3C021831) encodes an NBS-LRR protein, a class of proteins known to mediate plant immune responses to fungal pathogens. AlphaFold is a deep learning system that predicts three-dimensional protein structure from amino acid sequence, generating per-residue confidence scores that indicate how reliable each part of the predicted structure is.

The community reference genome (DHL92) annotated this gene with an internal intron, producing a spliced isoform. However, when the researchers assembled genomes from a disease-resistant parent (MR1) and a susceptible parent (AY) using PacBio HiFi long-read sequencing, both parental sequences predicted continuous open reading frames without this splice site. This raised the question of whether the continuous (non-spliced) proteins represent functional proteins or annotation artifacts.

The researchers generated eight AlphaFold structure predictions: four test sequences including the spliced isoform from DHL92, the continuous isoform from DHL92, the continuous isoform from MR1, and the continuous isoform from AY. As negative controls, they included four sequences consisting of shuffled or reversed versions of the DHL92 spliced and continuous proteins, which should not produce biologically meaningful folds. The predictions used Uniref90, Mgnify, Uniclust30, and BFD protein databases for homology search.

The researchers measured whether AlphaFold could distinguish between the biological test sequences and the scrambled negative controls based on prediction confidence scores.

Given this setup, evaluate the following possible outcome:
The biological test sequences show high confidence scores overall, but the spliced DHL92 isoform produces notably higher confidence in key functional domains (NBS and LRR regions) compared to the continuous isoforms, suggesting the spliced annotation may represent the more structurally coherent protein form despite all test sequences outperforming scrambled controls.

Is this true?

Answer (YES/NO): NO